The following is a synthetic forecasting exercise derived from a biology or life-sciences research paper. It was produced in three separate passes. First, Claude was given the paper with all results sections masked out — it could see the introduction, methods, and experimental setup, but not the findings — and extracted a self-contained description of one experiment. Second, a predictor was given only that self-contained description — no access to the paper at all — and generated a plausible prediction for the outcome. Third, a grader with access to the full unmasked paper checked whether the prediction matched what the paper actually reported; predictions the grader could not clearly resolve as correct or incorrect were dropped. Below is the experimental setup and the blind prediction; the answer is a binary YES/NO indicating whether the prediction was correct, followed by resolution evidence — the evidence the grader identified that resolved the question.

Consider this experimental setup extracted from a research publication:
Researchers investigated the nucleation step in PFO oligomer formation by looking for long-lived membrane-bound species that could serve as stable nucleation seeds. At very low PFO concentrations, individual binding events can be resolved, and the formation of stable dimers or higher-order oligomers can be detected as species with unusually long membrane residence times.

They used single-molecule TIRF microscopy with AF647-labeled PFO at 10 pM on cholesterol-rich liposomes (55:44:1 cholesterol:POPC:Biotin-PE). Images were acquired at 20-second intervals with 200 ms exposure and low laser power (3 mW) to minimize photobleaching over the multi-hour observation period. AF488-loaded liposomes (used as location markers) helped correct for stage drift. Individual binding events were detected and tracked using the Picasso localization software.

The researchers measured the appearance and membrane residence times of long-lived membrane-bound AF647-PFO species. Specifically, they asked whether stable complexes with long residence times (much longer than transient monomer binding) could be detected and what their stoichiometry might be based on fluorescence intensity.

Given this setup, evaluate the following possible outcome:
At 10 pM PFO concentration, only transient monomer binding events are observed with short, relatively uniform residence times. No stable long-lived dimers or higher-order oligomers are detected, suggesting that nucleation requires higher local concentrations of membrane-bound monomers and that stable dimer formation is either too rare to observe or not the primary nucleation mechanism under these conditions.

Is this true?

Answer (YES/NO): NO